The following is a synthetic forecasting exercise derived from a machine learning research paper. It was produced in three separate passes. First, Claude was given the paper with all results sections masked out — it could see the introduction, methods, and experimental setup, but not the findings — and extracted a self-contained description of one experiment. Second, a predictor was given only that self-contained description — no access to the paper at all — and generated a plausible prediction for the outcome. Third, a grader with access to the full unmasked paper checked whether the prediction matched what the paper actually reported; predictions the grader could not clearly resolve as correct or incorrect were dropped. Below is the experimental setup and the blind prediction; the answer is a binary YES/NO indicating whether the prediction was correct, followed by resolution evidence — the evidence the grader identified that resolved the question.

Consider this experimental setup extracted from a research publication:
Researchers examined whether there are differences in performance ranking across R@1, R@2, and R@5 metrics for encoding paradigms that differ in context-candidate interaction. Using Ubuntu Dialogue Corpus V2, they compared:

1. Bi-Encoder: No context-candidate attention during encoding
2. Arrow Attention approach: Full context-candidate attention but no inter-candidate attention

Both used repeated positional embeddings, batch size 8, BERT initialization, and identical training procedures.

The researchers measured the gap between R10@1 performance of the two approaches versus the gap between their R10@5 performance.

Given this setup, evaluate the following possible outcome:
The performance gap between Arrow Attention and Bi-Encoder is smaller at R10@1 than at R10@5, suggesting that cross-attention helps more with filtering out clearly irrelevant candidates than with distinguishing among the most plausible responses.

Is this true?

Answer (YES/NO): NO